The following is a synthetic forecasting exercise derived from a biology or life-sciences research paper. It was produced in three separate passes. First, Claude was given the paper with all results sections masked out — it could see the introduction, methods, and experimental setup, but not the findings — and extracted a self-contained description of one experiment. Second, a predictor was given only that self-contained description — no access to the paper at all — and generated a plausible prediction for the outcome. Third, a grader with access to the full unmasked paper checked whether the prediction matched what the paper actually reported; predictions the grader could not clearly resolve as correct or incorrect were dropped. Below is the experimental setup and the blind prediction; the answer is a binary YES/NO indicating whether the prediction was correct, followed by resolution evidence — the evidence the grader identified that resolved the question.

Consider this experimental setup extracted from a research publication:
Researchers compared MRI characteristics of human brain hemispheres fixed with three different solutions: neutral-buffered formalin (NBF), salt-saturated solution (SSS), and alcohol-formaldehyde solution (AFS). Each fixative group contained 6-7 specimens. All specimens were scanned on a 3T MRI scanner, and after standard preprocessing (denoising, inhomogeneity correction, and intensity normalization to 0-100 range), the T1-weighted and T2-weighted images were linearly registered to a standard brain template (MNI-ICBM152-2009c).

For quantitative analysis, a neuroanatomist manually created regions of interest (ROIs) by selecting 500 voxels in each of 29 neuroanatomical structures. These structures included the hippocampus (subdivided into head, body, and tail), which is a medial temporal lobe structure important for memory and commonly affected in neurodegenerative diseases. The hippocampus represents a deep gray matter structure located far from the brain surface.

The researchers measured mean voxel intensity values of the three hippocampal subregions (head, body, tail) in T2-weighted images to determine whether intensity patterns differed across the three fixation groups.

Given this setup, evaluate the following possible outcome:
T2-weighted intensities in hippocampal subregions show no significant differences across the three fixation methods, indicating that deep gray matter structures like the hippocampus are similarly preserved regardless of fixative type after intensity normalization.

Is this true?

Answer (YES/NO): NO